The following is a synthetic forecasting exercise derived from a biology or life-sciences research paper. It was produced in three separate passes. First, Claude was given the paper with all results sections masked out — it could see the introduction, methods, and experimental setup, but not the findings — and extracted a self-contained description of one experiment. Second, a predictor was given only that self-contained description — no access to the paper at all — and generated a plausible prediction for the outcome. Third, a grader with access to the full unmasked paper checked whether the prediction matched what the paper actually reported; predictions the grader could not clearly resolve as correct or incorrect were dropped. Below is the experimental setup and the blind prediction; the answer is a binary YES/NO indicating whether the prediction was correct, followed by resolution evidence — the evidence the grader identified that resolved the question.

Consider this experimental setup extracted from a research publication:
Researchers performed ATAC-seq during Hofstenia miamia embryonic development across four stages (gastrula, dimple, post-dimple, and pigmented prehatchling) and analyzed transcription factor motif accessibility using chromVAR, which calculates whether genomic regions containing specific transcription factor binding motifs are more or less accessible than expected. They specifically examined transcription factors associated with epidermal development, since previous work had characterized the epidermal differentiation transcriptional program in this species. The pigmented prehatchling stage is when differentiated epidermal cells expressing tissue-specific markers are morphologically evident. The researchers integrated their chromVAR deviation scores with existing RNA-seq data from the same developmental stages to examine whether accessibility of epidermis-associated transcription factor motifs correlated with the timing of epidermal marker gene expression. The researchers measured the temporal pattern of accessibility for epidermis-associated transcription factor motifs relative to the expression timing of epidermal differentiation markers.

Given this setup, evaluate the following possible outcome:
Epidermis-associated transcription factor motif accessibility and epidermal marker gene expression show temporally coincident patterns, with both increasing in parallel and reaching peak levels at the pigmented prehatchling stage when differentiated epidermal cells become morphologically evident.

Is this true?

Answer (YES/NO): NO